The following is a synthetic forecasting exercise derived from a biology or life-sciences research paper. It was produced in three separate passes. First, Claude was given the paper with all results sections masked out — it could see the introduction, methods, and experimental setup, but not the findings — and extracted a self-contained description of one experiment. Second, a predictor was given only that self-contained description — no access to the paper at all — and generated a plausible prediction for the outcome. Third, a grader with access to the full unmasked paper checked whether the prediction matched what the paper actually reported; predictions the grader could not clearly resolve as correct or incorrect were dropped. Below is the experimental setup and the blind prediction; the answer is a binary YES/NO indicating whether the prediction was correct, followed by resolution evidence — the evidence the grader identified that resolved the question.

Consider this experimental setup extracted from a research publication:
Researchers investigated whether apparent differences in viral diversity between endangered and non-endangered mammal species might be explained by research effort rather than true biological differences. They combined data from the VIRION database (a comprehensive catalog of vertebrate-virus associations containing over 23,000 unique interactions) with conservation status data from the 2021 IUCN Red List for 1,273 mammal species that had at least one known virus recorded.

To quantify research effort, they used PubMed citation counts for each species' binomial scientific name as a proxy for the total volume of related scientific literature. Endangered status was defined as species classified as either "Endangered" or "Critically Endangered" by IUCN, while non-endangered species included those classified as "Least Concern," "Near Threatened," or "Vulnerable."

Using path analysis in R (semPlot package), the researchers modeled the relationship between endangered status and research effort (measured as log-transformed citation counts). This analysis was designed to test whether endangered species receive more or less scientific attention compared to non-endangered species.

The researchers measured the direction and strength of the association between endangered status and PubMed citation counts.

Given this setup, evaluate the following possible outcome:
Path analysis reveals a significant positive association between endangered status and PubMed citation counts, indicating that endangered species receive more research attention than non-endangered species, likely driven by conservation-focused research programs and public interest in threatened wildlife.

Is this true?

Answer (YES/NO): YES